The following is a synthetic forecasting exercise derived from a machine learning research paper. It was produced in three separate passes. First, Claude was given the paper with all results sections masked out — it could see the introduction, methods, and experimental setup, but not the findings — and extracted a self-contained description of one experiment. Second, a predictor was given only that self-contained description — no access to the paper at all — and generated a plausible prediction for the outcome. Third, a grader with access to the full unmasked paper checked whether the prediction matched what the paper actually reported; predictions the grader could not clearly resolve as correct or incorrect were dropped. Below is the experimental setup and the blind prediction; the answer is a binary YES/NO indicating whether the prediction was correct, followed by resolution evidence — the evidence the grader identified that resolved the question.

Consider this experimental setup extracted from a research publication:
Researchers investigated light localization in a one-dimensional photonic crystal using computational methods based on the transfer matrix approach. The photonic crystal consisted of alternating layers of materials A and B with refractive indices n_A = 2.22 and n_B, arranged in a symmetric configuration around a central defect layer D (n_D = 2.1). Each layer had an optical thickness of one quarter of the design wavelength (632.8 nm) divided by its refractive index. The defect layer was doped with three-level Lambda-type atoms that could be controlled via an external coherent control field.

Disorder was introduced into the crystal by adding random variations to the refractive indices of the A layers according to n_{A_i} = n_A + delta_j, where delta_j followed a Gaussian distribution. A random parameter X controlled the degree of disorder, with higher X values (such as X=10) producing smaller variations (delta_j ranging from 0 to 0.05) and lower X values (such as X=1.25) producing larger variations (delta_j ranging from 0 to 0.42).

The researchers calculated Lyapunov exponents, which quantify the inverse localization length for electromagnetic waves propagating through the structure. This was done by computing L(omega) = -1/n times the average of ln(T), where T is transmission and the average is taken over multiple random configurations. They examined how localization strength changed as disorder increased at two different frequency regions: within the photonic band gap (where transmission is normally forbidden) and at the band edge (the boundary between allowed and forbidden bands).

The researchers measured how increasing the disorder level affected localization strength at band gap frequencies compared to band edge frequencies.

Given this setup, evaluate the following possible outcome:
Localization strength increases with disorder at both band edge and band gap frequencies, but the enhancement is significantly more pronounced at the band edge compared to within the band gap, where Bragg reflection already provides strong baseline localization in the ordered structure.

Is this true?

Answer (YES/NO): NO